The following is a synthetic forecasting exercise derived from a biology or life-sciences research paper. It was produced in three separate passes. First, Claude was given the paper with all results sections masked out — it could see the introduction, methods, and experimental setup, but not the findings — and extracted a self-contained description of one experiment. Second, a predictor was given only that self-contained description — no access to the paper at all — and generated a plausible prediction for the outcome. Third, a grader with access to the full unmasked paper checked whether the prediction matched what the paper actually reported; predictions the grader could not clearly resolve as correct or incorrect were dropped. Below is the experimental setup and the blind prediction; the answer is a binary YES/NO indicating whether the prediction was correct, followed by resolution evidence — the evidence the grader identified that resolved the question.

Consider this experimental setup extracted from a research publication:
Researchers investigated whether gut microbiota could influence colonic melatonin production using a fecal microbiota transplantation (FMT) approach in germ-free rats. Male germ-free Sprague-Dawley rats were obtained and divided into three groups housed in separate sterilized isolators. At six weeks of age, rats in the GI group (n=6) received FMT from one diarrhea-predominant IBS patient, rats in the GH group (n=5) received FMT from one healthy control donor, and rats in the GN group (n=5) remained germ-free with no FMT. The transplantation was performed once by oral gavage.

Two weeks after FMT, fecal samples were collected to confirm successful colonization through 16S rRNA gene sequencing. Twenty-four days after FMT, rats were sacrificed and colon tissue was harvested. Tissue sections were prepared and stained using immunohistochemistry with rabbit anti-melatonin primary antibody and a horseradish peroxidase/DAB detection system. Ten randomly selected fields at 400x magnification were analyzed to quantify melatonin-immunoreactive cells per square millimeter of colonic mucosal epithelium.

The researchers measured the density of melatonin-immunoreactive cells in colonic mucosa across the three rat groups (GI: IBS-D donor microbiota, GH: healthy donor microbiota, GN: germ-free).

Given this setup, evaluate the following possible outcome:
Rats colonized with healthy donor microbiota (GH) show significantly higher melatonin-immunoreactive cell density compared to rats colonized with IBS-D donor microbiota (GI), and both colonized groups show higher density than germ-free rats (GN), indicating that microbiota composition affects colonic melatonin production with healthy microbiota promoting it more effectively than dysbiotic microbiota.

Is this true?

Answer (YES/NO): NO